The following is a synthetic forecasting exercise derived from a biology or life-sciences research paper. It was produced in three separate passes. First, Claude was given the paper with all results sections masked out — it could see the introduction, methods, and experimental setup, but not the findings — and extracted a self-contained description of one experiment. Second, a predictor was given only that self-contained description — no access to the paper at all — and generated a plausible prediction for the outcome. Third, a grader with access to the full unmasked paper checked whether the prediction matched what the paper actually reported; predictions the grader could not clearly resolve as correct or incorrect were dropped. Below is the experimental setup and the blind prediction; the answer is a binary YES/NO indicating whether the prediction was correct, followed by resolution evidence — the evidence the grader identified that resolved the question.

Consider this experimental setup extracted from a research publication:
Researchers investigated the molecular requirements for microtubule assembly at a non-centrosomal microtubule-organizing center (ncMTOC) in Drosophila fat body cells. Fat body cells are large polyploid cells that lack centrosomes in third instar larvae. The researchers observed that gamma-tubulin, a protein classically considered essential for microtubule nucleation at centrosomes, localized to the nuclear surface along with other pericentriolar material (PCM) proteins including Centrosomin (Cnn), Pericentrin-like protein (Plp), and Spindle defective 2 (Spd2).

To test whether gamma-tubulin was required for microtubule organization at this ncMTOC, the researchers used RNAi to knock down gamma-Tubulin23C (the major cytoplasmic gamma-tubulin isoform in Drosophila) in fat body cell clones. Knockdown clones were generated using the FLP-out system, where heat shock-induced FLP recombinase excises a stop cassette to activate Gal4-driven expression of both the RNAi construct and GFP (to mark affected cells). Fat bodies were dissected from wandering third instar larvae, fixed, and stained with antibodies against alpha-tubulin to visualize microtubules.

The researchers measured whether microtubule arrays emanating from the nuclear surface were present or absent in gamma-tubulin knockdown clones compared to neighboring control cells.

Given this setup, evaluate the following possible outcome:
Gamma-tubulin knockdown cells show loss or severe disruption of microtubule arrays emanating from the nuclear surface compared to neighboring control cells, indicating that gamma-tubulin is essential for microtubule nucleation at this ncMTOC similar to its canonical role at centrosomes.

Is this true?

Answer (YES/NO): NO